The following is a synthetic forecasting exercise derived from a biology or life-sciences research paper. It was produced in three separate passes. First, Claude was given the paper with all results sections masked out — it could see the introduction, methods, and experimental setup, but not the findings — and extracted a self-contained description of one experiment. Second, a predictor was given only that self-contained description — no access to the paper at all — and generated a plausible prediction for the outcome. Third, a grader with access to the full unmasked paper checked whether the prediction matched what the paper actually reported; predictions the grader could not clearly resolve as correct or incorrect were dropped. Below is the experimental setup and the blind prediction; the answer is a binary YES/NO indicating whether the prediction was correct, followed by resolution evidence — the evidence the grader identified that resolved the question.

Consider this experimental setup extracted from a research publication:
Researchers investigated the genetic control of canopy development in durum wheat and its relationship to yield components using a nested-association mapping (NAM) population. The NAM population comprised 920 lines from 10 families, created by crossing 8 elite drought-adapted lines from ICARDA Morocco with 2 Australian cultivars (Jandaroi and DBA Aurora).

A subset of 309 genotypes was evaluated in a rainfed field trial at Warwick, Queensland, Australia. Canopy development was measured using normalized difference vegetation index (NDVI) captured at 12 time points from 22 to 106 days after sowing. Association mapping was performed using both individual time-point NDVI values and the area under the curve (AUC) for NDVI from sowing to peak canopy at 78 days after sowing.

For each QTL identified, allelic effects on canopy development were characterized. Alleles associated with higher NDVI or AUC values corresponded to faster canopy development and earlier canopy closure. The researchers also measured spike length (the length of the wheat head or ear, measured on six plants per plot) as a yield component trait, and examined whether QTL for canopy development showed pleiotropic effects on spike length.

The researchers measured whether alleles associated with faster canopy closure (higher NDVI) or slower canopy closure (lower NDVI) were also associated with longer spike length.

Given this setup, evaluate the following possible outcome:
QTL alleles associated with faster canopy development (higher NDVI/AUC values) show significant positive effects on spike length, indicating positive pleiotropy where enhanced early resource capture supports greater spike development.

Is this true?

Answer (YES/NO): NO